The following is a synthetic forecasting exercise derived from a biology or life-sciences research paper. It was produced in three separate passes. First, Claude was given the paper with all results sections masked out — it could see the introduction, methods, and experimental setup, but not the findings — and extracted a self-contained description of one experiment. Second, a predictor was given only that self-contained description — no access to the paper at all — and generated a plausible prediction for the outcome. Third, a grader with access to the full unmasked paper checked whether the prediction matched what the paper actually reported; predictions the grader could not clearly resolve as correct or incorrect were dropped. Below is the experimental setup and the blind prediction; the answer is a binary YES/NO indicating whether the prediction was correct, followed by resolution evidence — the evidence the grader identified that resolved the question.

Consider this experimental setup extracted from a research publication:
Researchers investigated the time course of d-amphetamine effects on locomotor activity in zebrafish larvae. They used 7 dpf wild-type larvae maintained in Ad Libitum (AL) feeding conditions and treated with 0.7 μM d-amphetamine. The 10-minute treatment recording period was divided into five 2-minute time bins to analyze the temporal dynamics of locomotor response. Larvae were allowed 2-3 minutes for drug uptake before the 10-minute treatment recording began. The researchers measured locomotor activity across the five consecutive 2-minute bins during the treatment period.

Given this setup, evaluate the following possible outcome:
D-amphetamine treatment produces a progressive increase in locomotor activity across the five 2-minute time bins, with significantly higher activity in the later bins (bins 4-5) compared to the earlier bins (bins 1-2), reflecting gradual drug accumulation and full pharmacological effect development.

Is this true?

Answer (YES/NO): NO